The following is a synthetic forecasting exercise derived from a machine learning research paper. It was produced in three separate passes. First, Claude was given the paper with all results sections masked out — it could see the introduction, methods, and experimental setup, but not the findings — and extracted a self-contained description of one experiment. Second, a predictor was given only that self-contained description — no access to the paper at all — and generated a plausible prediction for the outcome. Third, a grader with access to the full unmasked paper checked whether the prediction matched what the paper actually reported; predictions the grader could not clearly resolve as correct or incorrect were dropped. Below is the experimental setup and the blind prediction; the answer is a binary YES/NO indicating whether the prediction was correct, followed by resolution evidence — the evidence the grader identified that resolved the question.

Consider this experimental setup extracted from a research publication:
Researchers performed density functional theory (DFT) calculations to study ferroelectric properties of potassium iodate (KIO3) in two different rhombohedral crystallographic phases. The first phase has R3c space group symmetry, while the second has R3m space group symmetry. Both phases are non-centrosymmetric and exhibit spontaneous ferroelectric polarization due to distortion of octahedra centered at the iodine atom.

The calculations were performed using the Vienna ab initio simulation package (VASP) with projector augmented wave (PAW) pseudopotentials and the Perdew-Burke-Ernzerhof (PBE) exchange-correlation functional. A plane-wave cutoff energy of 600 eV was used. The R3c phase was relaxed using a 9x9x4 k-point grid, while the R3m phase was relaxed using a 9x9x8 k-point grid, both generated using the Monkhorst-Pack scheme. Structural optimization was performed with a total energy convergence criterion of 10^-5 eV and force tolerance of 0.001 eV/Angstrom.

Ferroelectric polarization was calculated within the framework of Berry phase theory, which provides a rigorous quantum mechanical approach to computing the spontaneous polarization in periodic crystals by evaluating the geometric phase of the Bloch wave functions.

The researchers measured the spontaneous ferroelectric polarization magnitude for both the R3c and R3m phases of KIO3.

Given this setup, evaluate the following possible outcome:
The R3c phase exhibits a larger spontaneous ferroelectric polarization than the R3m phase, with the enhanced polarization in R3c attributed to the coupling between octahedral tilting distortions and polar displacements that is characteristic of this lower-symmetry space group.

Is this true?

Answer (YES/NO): NO